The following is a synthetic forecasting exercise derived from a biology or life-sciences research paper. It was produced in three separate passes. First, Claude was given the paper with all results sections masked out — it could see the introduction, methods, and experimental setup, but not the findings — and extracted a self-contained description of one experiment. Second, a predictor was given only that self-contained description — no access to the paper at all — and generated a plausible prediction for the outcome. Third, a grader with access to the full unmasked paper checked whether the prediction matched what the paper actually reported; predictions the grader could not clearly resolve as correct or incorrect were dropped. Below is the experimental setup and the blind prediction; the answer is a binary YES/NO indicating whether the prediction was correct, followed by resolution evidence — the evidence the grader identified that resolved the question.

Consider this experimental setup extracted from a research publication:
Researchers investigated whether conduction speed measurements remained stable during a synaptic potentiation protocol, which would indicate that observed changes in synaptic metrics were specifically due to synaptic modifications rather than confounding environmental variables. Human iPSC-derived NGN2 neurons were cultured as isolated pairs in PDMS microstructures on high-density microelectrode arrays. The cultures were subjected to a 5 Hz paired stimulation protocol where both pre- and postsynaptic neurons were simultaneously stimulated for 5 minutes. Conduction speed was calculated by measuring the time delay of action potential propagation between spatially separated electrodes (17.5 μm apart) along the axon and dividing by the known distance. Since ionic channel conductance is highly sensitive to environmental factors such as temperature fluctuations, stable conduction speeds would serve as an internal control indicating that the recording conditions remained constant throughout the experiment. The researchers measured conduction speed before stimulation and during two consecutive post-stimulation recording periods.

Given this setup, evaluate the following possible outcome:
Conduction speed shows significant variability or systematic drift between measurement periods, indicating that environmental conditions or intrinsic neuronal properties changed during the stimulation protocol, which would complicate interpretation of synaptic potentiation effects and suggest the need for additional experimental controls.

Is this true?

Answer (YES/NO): NO